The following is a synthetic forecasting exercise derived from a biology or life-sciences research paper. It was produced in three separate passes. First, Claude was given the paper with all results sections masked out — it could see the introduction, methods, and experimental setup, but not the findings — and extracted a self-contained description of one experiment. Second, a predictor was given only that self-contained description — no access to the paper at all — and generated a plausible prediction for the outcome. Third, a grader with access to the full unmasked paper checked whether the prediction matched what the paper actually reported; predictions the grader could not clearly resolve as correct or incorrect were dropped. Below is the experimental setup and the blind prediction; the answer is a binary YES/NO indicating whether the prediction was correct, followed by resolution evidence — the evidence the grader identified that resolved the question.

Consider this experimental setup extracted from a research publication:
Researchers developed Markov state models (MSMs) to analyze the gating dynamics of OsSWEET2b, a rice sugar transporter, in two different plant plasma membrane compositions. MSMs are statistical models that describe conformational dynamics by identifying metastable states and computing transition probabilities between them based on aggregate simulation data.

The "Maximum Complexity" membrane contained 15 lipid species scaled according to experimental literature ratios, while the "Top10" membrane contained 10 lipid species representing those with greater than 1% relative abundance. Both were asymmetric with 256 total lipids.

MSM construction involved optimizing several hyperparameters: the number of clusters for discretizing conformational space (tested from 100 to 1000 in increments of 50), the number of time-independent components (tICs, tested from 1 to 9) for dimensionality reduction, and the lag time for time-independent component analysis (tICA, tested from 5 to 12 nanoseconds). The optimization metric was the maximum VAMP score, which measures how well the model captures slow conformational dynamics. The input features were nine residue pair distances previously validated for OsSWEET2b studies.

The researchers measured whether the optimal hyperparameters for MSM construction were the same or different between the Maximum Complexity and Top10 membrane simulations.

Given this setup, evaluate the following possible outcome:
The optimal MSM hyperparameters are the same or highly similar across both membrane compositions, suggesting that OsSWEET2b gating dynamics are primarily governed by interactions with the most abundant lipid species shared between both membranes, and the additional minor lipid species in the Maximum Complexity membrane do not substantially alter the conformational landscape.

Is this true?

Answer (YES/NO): NO